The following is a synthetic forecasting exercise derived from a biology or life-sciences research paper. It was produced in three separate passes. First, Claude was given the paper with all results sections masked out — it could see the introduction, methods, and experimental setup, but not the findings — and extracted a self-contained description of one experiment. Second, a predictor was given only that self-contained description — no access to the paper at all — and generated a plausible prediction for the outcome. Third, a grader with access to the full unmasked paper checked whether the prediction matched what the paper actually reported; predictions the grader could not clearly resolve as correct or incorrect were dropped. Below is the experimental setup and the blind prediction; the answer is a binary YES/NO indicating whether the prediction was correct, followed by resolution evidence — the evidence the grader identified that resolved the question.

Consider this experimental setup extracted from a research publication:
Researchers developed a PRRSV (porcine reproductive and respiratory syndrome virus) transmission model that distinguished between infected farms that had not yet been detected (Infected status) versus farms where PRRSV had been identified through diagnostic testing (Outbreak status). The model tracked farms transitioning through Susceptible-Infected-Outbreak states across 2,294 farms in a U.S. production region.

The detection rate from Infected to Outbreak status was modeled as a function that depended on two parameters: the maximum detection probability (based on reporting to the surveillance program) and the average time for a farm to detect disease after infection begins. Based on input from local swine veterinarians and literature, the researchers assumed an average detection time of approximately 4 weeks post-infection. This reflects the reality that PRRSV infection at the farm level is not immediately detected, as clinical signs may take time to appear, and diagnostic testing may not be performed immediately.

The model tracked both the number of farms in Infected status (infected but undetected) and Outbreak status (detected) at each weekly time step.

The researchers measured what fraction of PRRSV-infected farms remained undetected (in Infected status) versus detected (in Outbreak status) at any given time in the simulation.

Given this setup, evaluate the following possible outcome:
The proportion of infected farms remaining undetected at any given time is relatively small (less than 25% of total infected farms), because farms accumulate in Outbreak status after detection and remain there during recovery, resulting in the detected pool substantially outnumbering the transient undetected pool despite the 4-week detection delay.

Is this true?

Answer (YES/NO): NO